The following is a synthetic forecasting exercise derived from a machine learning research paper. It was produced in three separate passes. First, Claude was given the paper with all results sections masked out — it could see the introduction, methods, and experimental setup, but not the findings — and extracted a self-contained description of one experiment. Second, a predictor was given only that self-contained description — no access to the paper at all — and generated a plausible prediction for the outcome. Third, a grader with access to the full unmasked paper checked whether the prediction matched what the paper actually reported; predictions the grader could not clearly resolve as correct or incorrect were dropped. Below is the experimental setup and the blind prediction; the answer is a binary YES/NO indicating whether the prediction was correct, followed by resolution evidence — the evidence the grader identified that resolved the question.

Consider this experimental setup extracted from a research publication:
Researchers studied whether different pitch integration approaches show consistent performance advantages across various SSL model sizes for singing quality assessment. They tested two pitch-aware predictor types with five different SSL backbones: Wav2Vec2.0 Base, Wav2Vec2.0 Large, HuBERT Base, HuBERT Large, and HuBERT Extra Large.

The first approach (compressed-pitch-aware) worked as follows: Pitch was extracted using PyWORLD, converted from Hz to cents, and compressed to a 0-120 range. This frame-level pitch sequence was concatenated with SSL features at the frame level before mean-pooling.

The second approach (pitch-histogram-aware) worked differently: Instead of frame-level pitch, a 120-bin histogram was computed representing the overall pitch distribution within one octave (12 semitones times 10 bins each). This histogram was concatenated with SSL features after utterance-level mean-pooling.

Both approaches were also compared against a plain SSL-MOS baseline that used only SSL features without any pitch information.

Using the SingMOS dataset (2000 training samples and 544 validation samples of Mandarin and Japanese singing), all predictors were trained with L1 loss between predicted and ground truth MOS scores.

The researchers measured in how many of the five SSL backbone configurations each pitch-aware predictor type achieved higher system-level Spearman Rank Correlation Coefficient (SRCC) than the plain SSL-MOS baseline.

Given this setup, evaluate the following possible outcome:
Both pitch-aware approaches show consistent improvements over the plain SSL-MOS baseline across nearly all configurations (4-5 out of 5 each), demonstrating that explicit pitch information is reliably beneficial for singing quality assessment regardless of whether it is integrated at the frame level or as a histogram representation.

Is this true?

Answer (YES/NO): YES